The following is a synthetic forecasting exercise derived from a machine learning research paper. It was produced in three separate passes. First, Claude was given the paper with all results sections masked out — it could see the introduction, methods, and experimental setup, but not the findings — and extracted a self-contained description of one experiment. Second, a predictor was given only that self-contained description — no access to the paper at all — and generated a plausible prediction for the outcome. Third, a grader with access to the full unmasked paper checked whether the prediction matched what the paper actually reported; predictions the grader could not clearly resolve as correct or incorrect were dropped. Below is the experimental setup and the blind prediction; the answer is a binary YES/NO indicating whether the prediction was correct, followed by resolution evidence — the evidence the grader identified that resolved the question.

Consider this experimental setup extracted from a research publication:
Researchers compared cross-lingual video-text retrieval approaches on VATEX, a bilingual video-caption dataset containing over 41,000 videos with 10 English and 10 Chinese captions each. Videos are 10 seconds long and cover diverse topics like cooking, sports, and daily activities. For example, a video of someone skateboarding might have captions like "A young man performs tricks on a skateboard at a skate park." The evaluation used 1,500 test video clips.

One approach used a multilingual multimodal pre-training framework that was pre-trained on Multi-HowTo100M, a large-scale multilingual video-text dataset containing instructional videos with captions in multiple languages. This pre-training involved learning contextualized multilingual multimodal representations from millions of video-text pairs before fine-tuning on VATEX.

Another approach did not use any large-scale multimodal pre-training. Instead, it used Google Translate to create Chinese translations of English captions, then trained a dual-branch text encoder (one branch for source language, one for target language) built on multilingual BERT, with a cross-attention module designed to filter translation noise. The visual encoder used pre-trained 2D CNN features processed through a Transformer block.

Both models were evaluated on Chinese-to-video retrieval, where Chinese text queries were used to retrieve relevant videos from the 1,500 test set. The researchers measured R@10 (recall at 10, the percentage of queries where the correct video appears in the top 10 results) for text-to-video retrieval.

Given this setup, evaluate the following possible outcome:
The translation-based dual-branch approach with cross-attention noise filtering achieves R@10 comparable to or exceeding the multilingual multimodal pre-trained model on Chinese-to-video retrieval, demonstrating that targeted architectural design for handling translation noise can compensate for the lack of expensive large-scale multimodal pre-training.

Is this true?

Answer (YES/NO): YES